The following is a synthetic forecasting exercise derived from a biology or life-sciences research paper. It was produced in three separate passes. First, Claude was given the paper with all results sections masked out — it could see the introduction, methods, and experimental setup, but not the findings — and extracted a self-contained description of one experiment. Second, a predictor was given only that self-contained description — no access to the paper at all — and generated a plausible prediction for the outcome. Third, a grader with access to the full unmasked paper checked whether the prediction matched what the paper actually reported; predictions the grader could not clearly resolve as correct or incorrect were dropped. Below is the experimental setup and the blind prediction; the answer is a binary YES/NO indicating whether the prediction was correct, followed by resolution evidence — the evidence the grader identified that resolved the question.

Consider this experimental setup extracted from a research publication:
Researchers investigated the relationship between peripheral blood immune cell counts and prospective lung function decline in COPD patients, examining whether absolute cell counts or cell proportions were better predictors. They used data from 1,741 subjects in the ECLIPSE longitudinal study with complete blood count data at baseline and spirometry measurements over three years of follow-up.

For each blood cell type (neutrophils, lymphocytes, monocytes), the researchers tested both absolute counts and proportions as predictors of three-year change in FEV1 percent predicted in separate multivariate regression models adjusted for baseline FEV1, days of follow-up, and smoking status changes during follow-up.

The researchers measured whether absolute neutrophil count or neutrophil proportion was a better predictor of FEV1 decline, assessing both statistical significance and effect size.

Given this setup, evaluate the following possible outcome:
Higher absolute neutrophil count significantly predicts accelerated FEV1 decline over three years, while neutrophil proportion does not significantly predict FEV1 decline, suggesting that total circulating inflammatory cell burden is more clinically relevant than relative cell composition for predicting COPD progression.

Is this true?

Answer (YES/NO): NO